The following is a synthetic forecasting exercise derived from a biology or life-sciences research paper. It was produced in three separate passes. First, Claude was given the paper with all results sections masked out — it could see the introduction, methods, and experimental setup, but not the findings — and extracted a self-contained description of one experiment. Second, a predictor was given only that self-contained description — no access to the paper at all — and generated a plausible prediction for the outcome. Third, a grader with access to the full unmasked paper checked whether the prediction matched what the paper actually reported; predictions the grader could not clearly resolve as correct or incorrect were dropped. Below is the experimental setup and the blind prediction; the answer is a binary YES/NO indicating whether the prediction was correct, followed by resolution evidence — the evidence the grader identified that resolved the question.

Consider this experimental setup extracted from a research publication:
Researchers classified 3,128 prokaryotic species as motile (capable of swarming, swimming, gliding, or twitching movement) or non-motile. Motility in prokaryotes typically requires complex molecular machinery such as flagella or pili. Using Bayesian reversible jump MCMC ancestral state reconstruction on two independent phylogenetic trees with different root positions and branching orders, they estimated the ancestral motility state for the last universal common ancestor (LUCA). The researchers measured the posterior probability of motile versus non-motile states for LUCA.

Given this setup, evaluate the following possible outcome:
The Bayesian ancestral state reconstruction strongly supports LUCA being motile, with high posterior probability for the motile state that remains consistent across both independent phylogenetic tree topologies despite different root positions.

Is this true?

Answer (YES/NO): YES